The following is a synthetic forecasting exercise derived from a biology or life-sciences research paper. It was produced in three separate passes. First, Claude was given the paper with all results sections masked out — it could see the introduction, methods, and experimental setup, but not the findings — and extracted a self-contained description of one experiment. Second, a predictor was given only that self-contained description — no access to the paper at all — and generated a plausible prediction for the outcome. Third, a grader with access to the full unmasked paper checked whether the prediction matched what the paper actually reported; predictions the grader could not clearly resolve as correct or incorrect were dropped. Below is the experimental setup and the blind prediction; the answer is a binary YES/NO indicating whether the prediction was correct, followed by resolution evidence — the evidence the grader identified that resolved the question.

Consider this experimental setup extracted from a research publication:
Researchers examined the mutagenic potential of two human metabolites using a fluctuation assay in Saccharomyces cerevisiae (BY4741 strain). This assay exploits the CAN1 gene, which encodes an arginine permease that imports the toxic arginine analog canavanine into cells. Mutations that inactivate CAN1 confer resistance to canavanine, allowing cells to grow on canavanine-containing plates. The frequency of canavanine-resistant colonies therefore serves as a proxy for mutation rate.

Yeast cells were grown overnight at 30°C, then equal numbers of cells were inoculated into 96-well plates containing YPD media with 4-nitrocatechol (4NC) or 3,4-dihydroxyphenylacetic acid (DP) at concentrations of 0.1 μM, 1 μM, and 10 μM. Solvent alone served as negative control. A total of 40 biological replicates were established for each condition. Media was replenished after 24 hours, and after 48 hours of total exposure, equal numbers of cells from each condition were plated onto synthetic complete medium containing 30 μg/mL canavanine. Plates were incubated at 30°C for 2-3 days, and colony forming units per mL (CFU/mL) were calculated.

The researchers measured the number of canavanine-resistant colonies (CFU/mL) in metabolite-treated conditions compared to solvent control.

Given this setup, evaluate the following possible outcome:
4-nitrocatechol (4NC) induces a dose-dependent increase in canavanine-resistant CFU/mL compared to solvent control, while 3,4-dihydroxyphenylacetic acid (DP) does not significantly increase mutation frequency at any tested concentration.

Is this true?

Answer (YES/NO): NO